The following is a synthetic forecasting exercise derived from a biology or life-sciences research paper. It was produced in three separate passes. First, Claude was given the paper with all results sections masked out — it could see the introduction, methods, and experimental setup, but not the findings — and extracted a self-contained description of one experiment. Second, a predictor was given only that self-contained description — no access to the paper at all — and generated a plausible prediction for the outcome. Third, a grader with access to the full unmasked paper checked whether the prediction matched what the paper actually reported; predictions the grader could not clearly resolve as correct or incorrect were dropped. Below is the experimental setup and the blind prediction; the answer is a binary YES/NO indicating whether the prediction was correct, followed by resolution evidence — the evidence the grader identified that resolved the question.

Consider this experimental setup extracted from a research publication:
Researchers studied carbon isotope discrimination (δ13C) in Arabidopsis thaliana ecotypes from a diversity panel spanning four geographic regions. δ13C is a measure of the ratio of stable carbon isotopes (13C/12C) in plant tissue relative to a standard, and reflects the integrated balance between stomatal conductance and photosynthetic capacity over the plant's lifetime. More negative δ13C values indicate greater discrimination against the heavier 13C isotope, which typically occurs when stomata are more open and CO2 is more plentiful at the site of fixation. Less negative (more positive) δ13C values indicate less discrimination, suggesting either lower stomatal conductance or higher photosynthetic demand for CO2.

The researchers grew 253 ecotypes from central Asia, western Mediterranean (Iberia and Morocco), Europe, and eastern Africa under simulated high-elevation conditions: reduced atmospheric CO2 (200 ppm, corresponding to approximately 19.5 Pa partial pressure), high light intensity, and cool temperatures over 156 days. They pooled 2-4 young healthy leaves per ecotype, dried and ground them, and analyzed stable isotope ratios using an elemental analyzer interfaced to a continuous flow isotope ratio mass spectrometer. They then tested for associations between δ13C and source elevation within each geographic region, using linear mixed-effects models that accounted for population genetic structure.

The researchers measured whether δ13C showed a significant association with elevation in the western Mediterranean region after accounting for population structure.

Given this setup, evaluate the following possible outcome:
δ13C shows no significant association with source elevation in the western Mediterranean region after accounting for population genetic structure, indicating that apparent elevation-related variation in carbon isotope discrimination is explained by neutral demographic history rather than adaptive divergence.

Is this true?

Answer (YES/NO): NO